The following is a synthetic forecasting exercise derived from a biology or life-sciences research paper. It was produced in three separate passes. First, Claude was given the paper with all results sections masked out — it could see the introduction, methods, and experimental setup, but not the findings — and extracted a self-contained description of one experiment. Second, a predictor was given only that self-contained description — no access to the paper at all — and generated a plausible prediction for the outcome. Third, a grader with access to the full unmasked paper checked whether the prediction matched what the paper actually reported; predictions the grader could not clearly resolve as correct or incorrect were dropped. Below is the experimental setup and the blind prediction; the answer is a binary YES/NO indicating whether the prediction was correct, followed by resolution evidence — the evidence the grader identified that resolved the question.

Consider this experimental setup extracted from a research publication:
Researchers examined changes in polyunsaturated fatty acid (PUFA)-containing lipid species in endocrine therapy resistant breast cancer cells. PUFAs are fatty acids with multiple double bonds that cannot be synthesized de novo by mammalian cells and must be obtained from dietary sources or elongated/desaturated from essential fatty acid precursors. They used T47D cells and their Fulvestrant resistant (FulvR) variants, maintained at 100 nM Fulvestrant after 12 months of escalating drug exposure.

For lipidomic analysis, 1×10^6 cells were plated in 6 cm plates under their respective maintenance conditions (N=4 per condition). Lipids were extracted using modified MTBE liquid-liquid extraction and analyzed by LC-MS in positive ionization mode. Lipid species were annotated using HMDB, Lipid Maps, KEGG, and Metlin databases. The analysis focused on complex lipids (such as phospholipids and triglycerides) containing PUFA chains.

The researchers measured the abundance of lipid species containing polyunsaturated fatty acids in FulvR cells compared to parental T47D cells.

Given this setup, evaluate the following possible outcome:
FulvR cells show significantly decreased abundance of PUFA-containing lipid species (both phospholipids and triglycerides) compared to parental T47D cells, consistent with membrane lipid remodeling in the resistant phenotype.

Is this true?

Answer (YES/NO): NO